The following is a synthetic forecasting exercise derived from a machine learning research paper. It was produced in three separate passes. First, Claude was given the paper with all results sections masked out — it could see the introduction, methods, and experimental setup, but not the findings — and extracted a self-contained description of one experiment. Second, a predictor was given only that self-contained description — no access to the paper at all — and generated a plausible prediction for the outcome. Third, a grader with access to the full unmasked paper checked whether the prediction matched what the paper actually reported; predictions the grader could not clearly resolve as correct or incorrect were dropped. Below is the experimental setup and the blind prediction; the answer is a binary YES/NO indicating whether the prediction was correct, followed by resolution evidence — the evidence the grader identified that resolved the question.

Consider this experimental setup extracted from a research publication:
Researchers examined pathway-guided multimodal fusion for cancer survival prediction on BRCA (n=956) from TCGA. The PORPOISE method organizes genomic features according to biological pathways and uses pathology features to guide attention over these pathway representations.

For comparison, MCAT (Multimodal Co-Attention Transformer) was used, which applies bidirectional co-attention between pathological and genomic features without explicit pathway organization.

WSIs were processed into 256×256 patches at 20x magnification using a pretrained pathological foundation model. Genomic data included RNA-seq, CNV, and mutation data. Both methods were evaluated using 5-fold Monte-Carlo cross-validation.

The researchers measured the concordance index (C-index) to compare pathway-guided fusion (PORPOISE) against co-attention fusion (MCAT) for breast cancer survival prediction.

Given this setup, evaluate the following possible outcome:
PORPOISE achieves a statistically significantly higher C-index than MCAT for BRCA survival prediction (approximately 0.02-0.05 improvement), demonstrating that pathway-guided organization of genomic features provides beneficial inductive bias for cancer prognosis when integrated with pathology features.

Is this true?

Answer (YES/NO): NO